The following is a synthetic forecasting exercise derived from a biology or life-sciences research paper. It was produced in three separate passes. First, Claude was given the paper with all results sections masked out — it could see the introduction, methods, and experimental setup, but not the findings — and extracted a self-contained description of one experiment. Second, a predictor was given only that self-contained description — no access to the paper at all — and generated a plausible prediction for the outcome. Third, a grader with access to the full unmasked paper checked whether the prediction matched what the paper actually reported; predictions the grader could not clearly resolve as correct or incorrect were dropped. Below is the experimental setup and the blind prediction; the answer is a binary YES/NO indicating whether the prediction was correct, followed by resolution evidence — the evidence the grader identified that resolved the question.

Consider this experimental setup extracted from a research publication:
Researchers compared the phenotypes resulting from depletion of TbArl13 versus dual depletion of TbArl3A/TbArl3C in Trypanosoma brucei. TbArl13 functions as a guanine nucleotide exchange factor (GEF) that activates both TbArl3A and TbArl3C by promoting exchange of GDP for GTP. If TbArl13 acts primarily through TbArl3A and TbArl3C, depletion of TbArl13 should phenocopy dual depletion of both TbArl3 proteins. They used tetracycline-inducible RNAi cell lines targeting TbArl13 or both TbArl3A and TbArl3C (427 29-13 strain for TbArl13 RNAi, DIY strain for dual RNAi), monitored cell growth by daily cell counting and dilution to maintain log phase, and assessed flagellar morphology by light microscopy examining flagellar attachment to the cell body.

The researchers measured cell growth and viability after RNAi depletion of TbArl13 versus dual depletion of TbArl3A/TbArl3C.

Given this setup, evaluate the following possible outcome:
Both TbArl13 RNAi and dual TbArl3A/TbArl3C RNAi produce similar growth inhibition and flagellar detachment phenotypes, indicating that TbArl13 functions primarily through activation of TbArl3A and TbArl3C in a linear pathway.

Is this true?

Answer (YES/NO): YES